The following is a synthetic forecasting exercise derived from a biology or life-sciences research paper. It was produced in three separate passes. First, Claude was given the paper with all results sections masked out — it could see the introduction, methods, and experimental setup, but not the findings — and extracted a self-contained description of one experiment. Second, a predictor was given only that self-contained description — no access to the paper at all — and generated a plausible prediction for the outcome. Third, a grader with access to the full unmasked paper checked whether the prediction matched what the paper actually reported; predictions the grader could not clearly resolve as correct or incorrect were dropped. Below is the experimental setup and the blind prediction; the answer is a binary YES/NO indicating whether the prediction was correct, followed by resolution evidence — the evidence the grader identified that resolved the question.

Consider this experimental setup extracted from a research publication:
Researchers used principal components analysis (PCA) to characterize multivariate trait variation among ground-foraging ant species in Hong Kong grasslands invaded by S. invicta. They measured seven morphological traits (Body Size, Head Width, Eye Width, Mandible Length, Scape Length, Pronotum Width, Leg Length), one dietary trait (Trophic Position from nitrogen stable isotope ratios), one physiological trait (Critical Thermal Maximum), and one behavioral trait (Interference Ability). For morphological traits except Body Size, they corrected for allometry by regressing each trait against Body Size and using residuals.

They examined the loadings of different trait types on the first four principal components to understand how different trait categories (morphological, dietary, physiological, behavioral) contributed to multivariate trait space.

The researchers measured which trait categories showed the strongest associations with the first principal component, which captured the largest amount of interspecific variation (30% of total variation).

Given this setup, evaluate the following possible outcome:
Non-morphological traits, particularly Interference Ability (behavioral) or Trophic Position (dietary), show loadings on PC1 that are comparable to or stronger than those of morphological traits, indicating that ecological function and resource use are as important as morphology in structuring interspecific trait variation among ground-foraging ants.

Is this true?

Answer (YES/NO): NO